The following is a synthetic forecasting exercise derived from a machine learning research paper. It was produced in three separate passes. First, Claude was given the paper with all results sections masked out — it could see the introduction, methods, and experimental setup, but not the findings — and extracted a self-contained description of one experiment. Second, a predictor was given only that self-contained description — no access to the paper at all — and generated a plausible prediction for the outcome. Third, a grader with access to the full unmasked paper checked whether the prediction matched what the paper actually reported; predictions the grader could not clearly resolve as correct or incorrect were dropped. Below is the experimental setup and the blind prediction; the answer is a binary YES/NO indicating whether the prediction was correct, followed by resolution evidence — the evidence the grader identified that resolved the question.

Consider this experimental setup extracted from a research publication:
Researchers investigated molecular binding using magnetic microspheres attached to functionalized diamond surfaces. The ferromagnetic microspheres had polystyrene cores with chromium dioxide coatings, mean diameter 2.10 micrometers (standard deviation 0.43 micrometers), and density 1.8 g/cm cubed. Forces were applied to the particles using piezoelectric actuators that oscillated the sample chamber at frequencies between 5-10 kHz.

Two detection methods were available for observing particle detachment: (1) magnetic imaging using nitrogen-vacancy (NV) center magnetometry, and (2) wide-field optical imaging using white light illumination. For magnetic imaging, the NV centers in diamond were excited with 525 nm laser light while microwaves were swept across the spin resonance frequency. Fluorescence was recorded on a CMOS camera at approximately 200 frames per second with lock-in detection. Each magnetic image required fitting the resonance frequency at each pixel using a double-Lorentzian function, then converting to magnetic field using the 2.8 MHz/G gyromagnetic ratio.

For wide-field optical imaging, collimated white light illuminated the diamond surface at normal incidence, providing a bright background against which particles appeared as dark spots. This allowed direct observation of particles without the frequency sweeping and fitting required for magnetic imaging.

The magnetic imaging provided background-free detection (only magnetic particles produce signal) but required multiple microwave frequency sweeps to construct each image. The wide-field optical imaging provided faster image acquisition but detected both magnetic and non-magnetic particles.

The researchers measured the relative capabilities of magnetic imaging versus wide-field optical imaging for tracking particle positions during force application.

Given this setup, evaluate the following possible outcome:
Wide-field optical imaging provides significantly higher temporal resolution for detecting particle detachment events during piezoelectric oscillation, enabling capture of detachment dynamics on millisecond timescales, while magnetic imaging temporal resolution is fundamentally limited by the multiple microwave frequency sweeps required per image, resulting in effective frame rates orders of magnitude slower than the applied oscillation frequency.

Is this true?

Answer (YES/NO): YES